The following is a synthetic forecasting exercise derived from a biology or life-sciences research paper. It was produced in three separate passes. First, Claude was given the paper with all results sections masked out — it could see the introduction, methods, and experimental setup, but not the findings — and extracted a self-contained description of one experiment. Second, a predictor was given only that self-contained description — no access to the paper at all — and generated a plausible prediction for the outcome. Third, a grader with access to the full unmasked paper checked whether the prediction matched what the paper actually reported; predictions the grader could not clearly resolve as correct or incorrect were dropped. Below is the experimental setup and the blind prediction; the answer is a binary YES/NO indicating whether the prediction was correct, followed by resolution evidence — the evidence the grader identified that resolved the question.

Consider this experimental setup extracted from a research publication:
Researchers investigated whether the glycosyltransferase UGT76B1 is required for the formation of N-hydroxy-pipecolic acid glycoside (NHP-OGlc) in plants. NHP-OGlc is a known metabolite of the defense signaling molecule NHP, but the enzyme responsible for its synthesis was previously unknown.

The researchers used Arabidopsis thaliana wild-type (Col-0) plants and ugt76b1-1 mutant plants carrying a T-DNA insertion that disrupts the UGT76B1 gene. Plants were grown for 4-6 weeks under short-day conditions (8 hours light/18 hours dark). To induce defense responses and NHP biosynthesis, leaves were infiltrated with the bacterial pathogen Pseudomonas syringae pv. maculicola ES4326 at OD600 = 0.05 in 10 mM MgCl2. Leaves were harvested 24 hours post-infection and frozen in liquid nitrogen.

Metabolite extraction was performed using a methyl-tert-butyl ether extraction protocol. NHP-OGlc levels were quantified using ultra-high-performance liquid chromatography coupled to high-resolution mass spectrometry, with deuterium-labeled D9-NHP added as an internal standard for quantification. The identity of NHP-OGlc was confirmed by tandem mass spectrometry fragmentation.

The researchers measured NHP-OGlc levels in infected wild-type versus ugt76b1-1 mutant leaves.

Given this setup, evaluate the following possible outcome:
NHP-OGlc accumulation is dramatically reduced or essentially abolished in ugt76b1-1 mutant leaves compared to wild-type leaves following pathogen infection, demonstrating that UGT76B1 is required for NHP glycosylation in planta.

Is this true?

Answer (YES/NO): YES